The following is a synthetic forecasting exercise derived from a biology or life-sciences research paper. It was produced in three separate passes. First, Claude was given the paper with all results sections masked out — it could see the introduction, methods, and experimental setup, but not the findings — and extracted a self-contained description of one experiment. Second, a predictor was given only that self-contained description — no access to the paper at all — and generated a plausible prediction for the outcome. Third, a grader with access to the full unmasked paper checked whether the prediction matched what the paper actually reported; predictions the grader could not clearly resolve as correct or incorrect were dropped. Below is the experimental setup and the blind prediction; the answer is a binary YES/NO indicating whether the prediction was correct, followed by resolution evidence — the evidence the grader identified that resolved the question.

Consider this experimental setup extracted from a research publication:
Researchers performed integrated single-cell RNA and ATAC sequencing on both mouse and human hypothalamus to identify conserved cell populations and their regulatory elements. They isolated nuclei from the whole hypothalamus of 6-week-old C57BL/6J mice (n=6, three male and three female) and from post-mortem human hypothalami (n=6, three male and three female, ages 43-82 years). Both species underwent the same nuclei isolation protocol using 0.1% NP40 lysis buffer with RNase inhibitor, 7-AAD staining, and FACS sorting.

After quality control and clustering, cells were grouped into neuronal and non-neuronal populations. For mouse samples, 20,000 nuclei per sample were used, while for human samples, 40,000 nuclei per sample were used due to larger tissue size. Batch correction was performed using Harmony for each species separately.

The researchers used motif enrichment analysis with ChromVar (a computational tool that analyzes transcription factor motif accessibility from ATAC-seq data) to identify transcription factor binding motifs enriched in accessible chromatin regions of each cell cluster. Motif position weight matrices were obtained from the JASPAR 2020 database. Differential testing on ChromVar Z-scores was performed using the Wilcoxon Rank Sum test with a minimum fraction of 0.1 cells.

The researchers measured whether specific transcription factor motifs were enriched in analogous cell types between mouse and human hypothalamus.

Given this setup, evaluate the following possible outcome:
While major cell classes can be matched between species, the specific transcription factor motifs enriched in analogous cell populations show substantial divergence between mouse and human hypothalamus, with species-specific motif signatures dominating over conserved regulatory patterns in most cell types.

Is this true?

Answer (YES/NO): NO